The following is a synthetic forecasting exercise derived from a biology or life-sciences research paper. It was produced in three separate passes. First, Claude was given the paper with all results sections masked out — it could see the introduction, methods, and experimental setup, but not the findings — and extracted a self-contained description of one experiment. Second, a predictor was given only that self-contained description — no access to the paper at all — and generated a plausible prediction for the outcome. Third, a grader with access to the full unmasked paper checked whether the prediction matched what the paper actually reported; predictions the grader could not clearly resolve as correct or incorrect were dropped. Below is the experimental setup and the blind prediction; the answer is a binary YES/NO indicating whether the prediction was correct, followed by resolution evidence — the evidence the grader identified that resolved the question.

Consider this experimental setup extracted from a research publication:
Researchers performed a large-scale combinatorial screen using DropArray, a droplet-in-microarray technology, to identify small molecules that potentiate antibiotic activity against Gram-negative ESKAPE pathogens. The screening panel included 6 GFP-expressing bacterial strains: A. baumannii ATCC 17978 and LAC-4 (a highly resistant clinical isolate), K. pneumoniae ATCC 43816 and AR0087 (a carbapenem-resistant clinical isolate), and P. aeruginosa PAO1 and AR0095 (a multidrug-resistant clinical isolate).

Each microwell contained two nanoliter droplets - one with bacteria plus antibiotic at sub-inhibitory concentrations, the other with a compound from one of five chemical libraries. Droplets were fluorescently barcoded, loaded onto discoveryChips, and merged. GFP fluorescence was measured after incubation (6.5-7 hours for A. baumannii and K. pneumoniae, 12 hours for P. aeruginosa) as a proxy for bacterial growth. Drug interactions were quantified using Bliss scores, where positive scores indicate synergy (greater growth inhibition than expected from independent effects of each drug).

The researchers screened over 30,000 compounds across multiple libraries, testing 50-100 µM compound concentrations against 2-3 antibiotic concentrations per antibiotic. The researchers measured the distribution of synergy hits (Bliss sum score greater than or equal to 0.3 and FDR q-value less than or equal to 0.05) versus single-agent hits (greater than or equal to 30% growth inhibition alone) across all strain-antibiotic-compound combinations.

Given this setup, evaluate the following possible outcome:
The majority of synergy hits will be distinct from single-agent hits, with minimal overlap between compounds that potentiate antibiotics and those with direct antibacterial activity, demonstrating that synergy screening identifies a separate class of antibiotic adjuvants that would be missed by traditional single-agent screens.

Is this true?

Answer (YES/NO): YES